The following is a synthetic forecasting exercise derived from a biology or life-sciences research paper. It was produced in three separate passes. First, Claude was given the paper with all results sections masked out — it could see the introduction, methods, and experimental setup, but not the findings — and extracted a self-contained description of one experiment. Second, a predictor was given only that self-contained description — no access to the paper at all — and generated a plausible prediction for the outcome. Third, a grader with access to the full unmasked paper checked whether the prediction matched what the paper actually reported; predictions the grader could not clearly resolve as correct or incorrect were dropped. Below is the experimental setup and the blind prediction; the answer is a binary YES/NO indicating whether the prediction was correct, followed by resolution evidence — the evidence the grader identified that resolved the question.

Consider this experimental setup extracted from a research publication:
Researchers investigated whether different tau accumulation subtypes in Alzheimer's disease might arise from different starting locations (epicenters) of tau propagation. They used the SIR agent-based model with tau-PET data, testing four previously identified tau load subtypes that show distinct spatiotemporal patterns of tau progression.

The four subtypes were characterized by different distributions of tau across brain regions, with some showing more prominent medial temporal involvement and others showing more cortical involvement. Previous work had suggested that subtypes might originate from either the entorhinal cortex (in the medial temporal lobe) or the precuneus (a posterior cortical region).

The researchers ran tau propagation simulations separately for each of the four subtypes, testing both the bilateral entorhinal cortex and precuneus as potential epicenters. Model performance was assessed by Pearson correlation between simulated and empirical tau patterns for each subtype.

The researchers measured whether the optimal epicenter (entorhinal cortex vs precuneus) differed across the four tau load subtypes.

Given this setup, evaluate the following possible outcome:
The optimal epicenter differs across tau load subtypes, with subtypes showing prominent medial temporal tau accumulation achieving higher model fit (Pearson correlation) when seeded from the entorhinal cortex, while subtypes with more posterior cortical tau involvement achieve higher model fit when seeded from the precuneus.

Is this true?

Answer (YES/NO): NO